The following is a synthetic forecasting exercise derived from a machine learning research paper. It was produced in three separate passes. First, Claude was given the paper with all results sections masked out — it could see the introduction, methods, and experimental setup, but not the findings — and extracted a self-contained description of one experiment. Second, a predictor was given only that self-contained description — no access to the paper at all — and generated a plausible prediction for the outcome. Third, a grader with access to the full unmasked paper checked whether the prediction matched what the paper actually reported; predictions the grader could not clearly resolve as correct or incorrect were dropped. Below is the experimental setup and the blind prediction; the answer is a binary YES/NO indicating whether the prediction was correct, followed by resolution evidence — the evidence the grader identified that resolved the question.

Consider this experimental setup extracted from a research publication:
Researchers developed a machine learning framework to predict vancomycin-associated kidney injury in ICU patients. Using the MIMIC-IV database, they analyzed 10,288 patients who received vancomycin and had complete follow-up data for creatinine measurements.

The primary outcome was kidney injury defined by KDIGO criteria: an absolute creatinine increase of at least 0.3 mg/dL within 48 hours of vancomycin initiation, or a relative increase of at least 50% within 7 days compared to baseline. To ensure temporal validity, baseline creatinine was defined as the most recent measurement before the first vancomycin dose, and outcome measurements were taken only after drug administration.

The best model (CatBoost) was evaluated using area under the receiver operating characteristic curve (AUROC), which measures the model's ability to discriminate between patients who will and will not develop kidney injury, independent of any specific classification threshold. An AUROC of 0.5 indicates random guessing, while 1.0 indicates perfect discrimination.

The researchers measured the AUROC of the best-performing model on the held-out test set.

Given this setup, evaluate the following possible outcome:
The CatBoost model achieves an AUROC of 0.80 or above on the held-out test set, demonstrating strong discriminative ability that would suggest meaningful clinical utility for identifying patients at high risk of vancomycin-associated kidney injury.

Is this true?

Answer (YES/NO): YES